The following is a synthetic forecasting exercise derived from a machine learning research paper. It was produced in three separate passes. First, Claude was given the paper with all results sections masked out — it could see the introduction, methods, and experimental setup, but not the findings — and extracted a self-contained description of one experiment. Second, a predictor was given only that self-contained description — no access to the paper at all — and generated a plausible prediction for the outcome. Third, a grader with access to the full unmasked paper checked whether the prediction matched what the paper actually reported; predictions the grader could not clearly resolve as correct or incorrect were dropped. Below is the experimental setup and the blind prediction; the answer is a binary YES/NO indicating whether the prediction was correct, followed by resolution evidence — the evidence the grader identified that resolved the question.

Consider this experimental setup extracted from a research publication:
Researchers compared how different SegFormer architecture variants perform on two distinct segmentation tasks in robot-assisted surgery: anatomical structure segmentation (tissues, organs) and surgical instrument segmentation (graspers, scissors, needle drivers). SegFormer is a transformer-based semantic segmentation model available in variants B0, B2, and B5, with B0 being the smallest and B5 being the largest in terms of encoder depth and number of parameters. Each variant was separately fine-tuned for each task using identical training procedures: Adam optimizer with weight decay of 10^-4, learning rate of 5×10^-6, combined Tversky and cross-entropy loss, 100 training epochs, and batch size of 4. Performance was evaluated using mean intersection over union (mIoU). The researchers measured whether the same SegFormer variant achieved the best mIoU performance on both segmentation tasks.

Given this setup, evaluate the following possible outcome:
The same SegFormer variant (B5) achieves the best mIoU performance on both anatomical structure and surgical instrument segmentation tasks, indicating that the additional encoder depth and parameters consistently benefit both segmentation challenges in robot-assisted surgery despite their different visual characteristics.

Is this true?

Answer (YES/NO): NO